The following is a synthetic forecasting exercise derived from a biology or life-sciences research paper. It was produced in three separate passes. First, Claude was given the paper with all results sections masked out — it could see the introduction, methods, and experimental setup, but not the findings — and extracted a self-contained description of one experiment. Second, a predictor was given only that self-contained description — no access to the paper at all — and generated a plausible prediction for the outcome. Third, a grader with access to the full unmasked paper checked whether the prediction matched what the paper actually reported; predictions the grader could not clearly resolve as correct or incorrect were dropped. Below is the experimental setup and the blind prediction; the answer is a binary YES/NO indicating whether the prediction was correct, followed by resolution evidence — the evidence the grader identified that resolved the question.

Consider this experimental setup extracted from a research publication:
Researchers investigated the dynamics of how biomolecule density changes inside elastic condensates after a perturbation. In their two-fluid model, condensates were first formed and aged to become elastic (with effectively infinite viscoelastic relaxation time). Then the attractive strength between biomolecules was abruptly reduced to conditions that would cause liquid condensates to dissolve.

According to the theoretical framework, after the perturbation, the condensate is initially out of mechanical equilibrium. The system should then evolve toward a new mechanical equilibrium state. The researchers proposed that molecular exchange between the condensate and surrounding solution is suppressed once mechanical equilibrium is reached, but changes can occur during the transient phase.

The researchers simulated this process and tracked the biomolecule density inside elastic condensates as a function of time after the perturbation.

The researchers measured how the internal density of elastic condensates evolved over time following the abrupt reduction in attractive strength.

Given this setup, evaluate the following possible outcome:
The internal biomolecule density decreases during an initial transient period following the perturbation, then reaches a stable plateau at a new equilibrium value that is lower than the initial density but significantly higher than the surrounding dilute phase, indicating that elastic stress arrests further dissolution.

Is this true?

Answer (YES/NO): YES